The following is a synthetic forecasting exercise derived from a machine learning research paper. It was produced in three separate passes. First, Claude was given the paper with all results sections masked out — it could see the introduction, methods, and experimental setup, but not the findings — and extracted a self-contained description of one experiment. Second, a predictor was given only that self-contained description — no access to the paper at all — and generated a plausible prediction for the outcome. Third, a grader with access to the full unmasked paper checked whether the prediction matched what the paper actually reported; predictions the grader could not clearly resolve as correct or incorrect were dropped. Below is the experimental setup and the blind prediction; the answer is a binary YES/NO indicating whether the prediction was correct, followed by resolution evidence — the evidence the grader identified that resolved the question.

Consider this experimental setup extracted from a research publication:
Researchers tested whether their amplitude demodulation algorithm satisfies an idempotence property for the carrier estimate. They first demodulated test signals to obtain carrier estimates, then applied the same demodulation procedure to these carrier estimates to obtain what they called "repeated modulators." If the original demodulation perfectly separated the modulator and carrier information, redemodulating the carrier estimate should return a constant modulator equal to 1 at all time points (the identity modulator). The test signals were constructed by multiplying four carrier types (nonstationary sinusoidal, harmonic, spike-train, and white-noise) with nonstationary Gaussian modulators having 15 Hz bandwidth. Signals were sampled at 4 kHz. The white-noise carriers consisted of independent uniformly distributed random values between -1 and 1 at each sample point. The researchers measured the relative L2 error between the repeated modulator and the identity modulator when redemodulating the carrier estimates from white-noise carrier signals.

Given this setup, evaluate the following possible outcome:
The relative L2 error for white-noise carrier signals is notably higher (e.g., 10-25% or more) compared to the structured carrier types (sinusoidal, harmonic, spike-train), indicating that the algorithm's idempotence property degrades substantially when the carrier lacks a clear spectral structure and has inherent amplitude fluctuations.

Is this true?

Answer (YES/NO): NO